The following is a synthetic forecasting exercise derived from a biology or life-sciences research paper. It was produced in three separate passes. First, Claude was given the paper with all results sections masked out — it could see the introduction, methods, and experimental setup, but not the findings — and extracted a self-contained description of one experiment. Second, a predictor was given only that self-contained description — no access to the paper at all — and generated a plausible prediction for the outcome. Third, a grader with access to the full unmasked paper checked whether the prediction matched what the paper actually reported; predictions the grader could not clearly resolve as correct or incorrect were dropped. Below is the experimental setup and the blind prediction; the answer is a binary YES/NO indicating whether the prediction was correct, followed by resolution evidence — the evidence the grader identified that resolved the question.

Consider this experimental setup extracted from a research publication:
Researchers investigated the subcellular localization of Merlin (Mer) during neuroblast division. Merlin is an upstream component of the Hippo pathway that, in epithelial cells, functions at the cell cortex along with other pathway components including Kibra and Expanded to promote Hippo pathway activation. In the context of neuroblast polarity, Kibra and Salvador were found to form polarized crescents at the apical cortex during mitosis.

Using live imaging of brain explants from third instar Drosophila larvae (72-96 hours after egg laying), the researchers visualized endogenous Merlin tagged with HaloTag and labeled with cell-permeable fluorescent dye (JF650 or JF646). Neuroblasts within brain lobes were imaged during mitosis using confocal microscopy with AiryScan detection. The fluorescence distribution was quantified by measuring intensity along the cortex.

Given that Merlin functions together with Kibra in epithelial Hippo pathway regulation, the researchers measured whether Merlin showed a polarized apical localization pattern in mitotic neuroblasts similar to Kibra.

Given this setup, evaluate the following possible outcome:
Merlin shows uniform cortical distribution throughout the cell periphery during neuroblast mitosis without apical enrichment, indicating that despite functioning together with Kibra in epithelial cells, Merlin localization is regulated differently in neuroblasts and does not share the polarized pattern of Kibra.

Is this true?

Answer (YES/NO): YES